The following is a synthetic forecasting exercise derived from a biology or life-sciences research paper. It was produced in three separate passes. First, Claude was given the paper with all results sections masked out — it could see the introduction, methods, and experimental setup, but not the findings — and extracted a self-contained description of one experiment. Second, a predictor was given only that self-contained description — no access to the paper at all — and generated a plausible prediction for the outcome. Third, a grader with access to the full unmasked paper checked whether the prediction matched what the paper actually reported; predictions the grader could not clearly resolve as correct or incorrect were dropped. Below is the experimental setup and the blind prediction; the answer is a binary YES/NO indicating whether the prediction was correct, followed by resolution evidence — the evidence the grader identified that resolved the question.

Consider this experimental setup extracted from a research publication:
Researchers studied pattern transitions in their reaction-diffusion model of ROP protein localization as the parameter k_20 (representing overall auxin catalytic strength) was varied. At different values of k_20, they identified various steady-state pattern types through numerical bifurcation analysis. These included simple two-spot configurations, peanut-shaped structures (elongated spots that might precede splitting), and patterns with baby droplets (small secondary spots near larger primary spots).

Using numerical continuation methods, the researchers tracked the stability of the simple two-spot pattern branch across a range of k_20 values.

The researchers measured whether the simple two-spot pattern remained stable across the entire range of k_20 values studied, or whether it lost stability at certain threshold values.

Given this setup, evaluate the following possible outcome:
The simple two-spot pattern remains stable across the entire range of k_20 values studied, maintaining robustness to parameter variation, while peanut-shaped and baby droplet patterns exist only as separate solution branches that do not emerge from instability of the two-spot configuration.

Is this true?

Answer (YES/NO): NO